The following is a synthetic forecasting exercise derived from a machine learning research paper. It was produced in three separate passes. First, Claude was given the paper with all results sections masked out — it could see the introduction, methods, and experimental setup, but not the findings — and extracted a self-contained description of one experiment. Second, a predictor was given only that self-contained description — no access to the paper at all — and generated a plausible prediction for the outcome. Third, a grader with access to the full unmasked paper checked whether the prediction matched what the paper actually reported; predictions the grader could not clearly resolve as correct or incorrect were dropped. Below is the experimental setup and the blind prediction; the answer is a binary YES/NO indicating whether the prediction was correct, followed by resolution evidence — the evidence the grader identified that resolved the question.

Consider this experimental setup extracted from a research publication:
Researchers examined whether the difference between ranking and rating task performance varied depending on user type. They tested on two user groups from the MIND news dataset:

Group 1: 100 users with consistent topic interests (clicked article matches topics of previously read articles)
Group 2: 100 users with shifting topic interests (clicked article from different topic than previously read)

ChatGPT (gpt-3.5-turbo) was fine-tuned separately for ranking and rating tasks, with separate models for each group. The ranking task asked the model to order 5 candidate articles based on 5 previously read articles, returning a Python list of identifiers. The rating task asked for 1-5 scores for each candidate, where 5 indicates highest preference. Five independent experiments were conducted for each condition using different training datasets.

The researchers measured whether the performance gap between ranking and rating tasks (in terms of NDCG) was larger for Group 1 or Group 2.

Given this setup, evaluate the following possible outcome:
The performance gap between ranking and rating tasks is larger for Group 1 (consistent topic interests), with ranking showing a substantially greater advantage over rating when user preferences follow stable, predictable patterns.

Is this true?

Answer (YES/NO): YES